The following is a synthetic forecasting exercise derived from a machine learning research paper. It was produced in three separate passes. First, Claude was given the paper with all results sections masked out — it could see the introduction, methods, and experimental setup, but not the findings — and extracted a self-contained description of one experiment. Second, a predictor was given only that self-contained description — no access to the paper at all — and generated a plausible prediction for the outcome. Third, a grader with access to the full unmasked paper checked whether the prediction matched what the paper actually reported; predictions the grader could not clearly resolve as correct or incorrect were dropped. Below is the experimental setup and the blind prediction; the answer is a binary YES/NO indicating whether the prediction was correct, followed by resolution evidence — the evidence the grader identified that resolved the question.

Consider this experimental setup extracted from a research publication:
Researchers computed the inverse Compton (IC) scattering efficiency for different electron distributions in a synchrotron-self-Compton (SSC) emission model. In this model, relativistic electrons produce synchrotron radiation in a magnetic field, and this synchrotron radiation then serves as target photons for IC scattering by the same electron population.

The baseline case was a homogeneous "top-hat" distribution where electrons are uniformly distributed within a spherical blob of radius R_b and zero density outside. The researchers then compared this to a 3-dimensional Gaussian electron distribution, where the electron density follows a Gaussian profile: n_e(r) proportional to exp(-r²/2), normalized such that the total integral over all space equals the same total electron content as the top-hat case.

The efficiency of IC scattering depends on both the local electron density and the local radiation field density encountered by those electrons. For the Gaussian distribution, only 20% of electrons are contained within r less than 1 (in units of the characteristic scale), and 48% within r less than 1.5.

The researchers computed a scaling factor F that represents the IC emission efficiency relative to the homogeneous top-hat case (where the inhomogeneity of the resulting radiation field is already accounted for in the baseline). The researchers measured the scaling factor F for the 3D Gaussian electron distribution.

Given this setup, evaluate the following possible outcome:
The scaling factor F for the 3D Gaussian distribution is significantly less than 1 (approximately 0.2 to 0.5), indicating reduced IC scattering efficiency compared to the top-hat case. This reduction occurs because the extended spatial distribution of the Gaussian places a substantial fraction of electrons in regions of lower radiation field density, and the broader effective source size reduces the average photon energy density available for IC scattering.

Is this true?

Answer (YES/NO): YES